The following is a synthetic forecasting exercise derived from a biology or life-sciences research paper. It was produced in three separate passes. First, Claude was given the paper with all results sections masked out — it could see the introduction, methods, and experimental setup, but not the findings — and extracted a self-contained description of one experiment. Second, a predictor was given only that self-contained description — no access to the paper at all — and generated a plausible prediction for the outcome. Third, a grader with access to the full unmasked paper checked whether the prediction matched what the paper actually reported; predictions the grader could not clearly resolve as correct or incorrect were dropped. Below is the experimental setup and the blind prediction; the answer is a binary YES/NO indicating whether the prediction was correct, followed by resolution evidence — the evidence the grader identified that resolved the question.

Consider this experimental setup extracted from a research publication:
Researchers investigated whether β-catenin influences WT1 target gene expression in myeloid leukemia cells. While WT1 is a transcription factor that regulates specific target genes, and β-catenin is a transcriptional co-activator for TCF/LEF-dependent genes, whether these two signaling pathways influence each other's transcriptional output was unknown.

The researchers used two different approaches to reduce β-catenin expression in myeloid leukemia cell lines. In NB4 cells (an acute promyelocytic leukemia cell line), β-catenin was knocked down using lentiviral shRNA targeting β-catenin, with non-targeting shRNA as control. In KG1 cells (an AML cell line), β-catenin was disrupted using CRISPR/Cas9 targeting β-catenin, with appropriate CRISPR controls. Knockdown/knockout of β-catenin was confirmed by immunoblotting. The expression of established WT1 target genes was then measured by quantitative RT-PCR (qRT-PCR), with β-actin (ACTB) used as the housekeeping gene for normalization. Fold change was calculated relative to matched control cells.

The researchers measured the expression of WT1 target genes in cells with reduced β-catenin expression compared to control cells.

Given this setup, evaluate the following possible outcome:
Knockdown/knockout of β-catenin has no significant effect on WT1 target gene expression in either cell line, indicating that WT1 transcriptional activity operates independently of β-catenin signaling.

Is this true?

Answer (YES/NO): NO